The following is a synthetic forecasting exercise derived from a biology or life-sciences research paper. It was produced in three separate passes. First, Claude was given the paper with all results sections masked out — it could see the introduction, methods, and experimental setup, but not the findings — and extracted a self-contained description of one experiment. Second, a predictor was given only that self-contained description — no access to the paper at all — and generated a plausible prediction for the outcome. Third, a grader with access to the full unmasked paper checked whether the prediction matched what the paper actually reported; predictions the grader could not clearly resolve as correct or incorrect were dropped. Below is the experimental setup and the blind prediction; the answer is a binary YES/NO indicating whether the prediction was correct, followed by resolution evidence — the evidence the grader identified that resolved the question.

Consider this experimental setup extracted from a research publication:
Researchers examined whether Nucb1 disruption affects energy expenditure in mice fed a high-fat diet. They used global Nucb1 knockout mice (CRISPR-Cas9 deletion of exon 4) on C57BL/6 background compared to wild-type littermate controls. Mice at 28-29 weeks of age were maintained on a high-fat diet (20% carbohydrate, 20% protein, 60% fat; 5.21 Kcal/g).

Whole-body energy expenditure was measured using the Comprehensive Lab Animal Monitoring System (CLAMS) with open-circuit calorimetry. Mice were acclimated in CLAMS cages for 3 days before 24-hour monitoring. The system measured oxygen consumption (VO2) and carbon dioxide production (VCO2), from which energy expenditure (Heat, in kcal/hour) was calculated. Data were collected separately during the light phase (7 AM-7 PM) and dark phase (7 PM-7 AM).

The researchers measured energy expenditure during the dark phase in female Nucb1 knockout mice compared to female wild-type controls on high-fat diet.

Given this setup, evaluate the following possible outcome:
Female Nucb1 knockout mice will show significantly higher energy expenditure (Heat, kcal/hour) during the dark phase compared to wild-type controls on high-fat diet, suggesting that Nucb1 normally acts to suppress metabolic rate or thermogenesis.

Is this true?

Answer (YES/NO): YES